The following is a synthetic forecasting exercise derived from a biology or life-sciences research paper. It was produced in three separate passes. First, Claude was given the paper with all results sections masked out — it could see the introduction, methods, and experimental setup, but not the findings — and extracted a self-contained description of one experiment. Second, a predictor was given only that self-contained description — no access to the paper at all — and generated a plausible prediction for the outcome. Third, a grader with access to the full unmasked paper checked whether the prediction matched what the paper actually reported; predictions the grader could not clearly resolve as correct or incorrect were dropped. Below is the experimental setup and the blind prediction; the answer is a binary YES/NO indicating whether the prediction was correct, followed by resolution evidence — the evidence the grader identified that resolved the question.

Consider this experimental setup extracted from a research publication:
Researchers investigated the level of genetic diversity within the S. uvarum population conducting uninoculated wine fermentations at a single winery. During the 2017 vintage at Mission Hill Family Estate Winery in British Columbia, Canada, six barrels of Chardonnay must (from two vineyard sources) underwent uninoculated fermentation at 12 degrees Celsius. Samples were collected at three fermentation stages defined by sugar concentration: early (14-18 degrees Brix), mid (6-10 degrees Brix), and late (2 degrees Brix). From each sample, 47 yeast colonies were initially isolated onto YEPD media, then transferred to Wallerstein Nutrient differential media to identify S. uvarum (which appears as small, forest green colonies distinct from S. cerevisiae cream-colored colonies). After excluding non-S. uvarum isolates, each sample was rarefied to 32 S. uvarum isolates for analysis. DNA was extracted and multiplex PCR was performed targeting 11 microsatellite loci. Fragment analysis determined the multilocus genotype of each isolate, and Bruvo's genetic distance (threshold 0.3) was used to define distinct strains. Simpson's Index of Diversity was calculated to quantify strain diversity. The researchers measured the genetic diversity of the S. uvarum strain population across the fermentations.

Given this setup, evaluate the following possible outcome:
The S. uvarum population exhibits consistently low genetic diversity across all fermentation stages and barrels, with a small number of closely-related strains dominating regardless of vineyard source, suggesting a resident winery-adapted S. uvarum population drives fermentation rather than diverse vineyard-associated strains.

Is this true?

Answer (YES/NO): NO